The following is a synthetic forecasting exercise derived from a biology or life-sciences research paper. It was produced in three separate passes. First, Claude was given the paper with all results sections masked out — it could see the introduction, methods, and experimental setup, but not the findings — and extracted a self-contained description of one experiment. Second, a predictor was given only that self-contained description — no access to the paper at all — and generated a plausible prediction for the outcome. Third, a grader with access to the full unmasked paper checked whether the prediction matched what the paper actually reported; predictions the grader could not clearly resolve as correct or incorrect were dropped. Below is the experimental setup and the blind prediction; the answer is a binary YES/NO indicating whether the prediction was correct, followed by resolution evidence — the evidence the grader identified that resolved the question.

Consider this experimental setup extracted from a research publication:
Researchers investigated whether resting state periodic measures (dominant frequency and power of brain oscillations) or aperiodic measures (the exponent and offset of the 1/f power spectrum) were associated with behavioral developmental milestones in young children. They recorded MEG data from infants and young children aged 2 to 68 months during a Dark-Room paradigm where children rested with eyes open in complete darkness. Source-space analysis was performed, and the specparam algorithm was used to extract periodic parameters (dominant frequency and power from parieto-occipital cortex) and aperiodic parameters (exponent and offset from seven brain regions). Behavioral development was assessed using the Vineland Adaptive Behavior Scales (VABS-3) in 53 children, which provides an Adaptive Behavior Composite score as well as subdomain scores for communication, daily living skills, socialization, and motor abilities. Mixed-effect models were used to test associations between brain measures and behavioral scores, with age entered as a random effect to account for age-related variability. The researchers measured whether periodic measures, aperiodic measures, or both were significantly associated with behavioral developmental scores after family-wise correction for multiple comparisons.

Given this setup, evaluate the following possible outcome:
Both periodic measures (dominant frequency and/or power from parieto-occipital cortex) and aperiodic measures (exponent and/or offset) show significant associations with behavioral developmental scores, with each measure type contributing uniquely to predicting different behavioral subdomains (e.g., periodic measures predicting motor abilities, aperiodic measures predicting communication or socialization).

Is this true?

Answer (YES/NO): NO